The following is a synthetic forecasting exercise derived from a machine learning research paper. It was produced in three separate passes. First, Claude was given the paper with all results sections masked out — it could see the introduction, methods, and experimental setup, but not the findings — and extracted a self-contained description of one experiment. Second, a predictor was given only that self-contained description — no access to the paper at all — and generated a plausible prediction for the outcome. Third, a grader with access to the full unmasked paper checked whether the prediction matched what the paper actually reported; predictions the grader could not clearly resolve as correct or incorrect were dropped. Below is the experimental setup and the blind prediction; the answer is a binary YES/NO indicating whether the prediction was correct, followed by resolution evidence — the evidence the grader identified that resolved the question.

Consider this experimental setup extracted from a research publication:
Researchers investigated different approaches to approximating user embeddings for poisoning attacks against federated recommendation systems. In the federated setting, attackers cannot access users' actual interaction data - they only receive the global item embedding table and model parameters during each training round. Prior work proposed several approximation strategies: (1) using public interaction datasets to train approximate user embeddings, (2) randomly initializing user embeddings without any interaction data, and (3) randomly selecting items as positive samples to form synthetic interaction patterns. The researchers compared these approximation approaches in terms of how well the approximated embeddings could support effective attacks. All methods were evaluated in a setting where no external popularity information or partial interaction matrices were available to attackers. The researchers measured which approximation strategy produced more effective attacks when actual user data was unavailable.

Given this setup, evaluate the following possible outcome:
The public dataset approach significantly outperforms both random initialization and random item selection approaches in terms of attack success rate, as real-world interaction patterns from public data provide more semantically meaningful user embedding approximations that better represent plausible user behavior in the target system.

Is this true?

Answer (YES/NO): NO